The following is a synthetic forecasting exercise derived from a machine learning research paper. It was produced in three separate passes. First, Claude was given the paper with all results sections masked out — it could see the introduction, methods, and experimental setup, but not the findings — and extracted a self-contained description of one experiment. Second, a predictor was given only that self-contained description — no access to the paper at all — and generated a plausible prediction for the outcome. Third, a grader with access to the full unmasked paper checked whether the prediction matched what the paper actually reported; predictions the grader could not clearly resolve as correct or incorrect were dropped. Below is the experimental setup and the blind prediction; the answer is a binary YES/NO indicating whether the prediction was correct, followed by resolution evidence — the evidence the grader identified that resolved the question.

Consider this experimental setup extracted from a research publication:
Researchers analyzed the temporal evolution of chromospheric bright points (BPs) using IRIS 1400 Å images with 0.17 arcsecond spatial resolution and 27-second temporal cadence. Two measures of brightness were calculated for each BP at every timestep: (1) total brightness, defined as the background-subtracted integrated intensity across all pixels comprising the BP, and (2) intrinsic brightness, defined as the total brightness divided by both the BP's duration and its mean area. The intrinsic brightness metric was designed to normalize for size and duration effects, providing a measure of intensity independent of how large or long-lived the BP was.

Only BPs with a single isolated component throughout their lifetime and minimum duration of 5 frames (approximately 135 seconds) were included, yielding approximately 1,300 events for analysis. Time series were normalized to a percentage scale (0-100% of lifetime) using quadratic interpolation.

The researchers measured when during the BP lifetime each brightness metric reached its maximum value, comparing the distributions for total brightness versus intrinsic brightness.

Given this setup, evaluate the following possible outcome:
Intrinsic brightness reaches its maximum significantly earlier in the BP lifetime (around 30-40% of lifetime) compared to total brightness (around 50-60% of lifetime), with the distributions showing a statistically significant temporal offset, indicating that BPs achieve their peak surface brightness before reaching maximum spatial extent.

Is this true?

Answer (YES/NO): NO